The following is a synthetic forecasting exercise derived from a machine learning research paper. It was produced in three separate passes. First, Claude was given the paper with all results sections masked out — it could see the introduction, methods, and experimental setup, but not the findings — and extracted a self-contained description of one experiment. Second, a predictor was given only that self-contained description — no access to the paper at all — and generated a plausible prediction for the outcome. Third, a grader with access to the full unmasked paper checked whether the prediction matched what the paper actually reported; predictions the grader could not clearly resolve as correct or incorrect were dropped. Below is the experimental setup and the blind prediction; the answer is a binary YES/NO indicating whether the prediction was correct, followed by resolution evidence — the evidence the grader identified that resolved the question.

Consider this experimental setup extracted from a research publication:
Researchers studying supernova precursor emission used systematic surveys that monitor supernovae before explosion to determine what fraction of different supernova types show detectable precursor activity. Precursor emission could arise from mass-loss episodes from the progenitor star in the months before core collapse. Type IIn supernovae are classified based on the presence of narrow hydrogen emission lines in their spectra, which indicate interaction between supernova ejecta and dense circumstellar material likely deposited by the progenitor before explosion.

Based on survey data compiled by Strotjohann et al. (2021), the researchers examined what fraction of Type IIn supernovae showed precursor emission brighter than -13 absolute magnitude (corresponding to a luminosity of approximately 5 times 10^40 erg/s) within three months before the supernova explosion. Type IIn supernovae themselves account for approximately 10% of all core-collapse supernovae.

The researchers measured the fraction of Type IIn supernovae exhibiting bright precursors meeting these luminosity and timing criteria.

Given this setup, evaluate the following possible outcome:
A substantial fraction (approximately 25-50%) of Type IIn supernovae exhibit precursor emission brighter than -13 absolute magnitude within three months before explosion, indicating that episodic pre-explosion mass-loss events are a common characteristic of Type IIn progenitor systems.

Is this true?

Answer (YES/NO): YES